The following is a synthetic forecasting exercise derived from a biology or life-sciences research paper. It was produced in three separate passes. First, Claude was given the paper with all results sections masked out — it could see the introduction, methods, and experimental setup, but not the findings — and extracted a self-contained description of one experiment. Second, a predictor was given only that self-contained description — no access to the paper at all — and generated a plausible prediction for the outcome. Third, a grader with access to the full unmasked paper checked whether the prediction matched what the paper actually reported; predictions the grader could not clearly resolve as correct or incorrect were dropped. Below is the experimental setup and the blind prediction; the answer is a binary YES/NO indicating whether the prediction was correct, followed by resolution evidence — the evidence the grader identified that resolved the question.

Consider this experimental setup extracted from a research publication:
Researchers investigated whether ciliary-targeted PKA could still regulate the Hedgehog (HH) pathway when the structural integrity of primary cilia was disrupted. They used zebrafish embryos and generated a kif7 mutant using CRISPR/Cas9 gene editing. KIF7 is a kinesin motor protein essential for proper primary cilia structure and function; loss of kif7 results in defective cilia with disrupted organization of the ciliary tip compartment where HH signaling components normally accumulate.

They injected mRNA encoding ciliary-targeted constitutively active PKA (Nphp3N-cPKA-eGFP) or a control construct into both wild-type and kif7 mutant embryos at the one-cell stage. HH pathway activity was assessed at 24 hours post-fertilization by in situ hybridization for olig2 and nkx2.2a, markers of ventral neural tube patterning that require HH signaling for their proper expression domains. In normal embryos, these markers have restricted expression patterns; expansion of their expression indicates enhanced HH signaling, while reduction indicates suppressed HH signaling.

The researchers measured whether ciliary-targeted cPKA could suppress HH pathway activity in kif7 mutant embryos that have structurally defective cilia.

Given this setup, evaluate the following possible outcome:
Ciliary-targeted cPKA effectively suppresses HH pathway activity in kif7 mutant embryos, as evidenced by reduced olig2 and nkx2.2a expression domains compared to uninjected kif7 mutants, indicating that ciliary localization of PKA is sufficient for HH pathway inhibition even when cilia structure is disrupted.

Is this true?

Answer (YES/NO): YES